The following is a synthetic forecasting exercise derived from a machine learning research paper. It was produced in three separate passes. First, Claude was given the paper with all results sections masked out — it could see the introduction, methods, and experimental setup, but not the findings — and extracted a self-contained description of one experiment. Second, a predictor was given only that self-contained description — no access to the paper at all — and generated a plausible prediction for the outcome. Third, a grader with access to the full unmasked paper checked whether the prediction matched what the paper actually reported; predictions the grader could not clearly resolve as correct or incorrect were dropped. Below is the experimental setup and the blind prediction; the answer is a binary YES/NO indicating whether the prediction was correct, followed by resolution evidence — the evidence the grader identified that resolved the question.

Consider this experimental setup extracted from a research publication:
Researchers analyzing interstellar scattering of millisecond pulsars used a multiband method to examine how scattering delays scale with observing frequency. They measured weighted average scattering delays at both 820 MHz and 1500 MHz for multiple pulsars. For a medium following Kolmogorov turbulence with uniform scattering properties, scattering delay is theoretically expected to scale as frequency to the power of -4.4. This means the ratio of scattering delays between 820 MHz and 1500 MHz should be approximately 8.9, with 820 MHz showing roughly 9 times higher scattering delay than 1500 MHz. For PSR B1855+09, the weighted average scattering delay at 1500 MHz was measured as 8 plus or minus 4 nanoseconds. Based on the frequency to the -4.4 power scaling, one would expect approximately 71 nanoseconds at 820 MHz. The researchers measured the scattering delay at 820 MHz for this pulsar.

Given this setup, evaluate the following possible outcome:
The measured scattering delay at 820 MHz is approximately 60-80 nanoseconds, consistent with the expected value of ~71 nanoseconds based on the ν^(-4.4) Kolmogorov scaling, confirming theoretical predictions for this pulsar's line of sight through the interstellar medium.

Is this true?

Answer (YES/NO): NO